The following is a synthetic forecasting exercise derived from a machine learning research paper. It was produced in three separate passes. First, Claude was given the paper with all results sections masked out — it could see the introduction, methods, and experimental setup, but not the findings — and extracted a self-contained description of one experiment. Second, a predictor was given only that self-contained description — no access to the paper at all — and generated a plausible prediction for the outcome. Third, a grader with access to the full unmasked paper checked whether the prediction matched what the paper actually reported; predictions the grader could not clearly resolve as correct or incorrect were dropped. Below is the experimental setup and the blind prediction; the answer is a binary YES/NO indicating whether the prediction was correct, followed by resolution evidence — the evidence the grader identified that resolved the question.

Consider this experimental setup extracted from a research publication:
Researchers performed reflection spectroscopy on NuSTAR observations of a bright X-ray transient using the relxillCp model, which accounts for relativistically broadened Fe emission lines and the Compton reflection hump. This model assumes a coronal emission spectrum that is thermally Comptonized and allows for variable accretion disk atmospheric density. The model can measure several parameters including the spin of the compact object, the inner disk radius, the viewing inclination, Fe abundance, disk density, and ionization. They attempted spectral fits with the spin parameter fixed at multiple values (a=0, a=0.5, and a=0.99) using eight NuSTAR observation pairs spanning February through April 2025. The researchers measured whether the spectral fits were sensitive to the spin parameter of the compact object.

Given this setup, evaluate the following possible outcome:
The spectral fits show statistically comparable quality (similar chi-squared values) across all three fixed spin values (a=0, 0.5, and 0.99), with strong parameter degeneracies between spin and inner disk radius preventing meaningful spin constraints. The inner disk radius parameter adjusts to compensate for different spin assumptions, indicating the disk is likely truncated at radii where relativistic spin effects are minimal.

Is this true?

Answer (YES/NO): YES